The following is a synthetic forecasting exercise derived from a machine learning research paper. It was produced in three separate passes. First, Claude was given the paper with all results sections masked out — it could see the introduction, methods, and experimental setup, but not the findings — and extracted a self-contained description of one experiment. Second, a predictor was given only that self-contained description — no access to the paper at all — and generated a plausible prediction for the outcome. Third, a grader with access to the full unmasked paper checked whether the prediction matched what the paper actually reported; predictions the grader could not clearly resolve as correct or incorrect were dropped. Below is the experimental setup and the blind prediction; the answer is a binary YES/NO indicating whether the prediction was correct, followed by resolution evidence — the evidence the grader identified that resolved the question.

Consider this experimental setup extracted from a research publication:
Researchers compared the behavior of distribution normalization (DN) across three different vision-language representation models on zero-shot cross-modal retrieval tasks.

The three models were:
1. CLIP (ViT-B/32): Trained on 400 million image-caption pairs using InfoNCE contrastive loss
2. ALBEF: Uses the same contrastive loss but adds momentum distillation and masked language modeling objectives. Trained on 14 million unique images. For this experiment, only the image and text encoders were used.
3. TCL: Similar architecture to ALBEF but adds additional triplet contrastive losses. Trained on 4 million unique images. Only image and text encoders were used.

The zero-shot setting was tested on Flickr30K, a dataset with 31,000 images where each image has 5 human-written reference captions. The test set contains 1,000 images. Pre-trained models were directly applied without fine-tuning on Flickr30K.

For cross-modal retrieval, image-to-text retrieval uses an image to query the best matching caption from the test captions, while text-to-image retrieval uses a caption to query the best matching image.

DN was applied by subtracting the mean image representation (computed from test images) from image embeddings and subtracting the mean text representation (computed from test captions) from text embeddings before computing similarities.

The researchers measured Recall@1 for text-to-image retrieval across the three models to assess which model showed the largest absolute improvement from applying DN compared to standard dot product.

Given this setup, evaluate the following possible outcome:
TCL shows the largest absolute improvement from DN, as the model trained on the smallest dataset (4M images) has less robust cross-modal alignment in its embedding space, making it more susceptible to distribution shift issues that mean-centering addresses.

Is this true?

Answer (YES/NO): NO